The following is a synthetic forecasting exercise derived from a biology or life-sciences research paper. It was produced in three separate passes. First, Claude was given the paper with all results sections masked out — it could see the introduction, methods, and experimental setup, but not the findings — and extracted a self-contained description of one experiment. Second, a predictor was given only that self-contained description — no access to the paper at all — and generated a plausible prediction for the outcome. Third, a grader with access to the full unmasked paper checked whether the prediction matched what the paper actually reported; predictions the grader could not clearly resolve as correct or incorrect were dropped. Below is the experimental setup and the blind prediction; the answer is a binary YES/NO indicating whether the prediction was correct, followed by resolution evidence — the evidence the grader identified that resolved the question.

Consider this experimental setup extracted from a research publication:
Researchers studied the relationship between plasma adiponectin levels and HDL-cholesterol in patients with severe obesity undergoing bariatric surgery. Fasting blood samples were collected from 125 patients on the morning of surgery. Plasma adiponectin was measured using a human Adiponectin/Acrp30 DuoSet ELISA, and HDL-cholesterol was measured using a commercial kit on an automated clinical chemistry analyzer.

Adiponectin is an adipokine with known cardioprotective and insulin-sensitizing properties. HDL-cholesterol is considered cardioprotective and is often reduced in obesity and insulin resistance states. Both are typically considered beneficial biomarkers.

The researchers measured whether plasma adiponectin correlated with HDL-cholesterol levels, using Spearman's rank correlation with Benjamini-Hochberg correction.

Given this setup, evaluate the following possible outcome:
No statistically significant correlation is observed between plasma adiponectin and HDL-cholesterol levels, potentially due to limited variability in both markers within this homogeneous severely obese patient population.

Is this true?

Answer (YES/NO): NO